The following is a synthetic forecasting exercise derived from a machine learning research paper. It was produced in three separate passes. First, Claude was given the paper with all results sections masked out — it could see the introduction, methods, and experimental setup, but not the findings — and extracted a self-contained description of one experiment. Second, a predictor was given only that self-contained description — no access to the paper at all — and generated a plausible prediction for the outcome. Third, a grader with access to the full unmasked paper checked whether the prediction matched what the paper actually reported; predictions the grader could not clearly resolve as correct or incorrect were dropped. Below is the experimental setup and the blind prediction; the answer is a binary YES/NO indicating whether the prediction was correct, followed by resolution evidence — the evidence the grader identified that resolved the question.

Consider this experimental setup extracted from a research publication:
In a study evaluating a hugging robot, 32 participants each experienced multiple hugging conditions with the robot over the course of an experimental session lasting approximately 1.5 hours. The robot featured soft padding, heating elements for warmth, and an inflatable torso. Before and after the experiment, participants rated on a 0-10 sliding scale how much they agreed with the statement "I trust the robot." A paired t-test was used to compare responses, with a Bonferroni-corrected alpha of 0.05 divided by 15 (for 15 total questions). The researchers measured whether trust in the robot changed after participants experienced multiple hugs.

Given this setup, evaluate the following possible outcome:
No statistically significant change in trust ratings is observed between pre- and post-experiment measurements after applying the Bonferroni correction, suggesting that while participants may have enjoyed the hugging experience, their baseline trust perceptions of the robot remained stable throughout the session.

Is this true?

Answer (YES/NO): NO